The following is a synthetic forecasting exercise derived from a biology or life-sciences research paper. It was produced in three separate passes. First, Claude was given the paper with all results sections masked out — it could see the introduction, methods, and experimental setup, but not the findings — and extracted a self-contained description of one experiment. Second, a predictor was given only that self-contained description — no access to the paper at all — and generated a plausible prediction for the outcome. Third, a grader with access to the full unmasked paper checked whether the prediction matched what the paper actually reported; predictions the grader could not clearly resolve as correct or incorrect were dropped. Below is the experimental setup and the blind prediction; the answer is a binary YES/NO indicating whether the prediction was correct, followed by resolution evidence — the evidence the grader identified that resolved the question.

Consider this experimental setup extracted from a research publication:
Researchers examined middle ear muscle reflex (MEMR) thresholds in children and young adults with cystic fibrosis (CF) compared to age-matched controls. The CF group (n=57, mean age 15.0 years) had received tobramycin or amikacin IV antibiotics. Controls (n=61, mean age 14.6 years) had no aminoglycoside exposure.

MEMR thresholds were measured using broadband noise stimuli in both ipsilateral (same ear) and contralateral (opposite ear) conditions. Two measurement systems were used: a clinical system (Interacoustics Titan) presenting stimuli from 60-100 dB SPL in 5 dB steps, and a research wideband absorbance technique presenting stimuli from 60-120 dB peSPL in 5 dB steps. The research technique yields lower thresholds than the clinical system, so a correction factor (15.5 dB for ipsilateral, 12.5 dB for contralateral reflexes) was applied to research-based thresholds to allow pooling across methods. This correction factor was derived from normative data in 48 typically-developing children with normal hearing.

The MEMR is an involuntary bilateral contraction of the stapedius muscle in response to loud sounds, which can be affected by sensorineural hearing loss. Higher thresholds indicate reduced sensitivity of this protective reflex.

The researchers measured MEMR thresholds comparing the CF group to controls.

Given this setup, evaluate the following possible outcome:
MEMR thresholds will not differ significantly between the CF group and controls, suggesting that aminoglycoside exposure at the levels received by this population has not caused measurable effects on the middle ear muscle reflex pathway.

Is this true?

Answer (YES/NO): NO